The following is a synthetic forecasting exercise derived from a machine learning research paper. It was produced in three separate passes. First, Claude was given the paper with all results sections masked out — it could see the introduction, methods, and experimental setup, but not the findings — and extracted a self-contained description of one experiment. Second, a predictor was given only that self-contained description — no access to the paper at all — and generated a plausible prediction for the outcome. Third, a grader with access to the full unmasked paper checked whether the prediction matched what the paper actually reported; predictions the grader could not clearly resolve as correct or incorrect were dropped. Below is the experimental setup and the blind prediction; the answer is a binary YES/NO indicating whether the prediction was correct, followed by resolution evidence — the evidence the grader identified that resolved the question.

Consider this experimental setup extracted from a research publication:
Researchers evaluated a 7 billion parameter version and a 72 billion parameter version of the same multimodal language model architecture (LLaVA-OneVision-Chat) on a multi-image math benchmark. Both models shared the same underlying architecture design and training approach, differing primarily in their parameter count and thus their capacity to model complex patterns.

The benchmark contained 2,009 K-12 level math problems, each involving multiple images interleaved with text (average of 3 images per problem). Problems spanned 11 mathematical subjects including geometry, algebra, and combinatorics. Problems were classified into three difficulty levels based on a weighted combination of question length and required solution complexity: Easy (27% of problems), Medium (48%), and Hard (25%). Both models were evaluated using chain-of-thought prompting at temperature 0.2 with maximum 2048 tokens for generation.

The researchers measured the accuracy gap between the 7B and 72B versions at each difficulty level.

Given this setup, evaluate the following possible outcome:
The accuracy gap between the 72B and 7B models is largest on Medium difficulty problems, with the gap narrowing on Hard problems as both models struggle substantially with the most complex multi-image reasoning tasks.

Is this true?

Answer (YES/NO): NO